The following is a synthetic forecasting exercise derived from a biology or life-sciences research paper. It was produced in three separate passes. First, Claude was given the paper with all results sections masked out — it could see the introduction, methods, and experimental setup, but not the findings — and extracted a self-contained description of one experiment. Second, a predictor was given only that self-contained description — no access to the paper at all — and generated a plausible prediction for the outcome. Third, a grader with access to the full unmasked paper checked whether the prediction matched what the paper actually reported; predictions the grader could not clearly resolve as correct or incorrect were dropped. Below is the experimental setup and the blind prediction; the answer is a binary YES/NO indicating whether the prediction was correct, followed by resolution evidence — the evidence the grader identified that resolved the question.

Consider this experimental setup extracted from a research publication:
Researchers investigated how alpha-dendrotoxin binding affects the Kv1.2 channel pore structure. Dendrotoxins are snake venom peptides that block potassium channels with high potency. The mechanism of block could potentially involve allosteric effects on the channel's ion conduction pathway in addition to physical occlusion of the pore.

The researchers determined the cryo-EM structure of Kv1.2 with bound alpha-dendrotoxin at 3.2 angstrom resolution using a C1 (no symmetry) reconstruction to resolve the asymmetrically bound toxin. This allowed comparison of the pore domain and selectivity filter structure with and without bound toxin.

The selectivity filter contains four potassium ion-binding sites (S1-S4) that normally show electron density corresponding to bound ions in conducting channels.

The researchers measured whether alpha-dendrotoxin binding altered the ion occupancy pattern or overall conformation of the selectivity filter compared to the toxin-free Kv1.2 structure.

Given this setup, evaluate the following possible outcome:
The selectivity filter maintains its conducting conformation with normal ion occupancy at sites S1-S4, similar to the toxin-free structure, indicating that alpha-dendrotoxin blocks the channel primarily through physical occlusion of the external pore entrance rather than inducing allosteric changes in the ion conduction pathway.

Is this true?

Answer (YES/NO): NO